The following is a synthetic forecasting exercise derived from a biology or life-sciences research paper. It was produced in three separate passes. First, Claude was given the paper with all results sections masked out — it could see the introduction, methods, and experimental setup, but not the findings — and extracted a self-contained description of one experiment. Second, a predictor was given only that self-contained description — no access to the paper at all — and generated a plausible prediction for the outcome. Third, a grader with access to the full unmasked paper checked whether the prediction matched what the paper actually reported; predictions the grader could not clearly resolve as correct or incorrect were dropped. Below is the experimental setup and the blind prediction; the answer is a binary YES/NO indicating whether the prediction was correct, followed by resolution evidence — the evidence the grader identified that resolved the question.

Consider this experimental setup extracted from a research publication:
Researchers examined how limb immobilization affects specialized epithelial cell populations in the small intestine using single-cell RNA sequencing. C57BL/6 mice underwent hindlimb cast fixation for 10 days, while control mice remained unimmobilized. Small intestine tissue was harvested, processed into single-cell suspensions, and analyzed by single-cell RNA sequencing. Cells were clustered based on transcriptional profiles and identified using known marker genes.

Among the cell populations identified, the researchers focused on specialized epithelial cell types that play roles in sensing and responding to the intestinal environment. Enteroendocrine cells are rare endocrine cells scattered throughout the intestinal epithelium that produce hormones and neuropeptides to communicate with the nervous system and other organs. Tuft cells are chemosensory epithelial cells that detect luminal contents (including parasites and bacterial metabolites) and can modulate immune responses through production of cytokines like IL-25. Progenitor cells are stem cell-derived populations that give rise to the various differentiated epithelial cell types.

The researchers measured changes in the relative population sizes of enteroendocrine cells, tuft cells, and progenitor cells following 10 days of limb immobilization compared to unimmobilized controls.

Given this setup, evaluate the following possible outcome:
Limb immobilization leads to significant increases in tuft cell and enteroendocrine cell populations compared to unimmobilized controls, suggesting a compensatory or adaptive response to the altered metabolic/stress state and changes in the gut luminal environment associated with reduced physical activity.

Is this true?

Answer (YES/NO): YES